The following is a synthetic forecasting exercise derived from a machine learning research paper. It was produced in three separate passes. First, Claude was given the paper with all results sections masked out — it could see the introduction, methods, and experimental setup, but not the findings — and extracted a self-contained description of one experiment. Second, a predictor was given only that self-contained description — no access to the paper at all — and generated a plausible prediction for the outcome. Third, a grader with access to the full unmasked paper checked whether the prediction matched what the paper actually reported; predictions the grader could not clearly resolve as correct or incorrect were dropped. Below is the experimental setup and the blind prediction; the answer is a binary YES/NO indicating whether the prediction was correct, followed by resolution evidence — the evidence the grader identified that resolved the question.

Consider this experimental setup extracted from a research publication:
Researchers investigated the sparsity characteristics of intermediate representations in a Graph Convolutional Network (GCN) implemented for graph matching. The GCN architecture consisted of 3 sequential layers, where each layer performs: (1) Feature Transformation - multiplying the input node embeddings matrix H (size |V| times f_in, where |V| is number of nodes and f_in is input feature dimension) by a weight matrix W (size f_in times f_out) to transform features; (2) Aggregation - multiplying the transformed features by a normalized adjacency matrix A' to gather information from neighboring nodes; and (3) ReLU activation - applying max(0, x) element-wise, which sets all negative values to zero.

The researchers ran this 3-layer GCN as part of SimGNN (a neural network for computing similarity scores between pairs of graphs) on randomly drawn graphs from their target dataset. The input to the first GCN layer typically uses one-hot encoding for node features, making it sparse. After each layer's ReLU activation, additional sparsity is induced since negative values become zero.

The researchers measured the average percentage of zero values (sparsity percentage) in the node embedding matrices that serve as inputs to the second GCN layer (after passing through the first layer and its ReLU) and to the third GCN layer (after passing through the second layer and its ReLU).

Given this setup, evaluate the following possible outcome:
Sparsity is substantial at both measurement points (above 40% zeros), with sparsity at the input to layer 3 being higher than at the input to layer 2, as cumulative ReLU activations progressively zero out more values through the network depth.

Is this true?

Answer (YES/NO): NO